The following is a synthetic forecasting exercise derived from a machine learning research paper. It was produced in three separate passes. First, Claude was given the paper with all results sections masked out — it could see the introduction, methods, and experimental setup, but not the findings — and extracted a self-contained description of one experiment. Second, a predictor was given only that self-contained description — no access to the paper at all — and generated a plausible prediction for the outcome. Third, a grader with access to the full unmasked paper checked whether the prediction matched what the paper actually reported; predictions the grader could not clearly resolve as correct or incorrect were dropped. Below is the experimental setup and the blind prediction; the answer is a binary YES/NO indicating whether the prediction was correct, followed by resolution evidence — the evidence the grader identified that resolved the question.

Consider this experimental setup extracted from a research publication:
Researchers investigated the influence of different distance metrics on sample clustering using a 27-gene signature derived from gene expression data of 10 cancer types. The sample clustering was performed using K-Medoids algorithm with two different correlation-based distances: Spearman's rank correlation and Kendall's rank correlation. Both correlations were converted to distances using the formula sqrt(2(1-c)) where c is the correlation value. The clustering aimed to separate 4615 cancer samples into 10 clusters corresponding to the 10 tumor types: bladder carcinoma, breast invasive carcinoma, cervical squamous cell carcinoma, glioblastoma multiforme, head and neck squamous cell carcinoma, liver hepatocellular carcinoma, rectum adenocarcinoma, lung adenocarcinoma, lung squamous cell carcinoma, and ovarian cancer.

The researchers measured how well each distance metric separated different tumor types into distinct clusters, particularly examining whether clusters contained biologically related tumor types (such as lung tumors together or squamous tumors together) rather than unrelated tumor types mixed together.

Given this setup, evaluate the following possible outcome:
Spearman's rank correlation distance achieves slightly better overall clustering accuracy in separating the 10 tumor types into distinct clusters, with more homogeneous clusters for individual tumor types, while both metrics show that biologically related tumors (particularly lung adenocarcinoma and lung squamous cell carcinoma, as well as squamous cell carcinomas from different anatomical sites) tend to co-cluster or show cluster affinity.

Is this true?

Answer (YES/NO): YES